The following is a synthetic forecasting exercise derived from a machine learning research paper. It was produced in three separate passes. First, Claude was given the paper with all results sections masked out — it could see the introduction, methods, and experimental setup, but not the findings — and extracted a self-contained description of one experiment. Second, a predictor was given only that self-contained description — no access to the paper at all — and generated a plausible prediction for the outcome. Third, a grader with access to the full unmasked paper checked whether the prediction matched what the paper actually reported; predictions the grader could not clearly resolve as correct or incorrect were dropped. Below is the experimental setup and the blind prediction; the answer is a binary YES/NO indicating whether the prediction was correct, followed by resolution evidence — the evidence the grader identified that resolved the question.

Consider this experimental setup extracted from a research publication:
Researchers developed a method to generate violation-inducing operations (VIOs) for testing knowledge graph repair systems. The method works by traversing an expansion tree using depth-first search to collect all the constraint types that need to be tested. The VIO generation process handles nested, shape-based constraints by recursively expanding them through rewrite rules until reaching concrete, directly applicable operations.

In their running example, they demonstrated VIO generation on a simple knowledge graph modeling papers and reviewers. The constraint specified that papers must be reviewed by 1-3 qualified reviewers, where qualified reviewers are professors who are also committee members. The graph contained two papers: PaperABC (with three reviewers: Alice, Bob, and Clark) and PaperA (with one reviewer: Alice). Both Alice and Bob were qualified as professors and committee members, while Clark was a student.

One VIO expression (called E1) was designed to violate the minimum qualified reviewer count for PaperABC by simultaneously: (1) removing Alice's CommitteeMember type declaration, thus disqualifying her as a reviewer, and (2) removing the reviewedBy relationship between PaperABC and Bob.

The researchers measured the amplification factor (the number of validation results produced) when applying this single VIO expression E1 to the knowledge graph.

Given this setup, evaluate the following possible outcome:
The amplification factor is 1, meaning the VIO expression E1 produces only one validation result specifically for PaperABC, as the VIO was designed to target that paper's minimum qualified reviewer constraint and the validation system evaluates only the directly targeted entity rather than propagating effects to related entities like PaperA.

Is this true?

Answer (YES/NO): NO